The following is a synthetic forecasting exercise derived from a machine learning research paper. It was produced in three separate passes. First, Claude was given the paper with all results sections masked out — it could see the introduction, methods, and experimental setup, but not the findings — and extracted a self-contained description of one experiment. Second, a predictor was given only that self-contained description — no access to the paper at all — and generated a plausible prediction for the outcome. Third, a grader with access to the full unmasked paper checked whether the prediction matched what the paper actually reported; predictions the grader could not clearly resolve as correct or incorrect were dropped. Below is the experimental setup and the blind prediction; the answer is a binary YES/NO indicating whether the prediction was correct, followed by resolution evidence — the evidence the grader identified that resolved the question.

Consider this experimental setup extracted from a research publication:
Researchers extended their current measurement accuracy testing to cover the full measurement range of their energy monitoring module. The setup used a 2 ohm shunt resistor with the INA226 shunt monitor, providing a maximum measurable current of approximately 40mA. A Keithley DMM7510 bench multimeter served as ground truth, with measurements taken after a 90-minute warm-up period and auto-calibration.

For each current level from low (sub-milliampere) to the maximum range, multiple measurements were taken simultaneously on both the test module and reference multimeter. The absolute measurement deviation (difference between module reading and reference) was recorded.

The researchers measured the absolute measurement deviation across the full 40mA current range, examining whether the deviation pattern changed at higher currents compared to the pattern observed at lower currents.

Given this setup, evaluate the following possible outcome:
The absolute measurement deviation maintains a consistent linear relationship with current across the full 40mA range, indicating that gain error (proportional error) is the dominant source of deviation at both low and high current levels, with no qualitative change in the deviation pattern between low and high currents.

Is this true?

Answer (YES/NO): YES